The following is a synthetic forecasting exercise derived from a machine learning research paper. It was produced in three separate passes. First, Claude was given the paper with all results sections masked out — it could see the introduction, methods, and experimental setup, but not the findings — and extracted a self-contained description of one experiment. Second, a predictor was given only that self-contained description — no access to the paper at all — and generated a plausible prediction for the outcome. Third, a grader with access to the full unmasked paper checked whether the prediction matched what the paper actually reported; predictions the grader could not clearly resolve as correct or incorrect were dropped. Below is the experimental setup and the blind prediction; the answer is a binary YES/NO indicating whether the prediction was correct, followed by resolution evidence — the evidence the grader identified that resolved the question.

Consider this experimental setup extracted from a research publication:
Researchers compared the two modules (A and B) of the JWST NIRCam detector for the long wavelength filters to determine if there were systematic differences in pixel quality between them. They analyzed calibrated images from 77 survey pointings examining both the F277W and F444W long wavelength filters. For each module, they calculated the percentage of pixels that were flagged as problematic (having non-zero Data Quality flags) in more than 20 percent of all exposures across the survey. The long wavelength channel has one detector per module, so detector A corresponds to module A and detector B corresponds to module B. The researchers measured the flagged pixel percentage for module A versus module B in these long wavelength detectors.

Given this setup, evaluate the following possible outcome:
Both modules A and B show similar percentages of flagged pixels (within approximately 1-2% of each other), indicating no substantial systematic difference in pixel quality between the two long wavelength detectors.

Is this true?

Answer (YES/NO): NO